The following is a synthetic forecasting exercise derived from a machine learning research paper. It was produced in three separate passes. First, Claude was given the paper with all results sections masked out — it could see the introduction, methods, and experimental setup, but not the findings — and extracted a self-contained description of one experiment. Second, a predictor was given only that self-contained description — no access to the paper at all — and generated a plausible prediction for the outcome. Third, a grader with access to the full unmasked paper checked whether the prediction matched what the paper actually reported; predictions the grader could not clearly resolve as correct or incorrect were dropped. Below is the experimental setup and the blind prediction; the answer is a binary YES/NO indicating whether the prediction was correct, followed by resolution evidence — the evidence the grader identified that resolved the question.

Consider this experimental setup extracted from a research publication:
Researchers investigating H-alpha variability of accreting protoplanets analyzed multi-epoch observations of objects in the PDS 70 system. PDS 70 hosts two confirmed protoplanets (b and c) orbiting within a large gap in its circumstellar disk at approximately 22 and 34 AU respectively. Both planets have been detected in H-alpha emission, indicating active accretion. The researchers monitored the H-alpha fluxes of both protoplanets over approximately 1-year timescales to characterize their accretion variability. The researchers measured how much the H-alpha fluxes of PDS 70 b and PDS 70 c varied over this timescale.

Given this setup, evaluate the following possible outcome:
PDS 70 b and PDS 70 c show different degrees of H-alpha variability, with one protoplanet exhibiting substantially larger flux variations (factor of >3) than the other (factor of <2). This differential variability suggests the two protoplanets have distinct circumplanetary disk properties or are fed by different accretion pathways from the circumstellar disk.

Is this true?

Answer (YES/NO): NO